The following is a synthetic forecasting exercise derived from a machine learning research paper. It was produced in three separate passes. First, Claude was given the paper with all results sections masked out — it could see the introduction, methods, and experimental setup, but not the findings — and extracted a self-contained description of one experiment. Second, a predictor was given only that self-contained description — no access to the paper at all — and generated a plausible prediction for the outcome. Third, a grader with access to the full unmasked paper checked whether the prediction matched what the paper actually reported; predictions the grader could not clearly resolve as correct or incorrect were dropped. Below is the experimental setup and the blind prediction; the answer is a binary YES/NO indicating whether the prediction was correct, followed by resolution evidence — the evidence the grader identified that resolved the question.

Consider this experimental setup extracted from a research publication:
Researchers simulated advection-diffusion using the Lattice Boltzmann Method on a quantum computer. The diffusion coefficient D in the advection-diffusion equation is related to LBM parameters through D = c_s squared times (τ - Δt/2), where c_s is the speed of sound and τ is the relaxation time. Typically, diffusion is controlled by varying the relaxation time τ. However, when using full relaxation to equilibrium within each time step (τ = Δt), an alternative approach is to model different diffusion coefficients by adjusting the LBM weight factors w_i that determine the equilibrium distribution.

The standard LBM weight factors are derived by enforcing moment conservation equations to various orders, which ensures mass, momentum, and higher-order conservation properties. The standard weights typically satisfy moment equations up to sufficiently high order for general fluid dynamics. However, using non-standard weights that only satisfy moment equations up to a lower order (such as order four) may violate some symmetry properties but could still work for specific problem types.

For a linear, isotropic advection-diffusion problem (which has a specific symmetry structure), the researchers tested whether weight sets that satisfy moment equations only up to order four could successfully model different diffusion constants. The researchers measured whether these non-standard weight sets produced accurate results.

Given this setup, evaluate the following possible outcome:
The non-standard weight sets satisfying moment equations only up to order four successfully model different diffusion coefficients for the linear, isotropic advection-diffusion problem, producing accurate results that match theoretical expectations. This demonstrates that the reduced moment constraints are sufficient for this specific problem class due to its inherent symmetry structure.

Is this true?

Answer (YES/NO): YES